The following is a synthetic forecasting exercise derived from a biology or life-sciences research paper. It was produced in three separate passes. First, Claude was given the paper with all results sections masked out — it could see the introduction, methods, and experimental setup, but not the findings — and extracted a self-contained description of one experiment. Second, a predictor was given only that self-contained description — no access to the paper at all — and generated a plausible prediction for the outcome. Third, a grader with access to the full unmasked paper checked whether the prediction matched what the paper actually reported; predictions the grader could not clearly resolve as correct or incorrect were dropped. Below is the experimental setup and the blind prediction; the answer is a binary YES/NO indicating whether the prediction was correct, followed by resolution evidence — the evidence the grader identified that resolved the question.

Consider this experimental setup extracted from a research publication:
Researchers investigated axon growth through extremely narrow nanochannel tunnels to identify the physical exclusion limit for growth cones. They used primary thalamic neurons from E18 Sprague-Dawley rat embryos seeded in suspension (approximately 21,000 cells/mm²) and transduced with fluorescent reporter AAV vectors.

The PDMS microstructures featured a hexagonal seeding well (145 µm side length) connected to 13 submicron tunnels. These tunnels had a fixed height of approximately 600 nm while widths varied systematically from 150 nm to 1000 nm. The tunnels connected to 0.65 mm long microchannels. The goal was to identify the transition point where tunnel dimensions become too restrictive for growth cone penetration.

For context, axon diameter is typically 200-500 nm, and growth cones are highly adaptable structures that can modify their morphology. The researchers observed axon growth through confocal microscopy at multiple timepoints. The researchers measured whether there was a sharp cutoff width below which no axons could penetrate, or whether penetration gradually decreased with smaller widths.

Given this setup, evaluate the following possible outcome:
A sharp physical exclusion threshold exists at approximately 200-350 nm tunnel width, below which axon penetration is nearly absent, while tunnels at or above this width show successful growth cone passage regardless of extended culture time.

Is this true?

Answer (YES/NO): YES